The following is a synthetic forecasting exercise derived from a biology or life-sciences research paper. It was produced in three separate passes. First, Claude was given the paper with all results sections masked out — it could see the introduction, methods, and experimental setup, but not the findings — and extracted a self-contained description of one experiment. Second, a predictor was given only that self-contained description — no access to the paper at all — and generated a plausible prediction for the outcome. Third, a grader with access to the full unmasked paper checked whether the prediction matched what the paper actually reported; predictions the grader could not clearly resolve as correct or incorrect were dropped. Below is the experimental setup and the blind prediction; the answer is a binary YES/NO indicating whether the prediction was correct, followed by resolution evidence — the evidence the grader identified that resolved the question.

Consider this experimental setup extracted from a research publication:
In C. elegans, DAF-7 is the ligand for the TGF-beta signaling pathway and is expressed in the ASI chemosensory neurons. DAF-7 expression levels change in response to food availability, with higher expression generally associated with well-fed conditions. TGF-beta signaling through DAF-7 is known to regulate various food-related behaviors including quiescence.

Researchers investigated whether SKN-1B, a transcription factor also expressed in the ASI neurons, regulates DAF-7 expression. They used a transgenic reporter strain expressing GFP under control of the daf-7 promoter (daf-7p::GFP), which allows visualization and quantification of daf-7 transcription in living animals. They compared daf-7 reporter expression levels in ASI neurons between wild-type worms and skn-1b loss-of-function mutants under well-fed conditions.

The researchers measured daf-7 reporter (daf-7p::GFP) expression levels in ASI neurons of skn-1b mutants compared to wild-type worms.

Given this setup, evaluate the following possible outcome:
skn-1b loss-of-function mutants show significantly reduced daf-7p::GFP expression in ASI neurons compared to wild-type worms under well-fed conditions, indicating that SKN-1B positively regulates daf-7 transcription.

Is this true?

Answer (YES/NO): NO